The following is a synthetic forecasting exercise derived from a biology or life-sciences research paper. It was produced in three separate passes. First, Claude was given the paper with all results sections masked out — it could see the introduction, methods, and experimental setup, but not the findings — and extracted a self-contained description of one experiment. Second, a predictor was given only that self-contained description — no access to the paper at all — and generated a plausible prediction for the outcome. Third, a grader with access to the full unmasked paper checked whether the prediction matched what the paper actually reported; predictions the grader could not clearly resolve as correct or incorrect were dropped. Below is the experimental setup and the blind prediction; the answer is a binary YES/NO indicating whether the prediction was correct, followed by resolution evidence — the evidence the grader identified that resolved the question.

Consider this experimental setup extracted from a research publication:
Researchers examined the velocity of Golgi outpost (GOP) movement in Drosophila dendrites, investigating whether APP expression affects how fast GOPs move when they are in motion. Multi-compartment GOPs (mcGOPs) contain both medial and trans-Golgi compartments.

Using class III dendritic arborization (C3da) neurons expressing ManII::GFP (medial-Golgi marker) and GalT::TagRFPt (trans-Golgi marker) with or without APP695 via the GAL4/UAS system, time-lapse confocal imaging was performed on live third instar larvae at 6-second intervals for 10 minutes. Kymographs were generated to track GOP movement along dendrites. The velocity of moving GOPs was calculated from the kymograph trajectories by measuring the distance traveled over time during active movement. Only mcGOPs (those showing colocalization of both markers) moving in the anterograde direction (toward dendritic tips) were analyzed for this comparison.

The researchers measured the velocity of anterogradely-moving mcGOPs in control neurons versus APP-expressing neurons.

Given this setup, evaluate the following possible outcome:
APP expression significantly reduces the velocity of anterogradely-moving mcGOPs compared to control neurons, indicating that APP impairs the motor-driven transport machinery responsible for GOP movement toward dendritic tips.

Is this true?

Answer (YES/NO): NO